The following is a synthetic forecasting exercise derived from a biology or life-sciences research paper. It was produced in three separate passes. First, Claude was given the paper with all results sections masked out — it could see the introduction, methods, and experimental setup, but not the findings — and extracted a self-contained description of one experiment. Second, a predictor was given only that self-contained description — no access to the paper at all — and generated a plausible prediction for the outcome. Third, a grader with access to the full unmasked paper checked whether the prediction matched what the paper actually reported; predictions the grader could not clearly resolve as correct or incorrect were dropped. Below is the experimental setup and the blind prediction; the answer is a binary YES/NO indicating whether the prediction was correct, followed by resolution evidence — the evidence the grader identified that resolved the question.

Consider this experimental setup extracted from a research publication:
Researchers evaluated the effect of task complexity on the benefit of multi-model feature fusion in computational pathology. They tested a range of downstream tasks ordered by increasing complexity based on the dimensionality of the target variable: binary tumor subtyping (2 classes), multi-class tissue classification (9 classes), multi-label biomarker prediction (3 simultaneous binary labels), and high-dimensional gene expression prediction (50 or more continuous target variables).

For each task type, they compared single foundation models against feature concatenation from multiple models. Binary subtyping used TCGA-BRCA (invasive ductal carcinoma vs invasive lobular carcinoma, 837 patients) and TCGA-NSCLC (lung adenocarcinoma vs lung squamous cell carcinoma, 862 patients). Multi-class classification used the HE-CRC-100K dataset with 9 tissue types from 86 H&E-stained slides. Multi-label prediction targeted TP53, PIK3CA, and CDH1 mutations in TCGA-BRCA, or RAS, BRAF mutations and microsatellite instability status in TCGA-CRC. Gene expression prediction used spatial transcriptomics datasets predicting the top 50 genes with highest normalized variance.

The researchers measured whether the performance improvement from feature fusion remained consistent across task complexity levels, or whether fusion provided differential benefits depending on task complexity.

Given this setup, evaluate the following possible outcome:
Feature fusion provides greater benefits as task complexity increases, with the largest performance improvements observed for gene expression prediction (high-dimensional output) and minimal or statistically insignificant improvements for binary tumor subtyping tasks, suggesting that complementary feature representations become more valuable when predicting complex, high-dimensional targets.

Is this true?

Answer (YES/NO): YES